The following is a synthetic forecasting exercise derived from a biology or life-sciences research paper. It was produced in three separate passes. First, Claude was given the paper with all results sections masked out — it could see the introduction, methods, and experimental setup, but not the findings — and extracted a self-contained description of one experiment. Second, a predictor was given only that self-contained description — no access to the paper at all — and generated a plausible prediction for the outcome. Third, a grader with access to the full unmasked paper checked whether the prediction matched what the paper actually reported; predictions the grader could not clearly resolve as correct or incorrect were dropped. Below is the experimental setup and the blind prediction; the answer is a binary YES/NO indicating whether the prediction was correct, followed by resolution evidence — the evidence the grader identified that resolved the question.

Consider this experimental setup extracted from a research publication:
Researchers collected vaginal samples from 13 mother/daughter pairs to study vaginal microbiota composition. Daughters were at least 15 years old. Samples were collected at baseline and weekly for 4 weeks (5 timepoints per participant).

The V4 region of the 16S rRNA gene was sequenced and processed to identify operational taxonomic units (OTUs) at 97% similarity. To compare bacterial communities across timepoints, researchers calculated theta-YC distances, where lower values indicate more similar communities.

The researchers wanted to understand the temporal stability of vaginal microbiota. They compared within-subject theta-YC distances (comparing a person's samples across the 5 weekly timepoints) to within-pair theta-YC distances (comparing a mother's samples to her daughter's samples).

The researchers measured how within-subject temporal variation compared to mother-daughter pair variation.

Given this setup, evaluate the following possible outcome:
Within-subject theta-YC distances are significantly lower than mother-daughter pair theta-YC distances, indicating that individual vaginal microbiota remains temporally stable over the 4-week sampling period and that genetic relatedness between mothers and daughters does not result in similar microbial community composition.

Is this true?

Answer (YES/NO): NO